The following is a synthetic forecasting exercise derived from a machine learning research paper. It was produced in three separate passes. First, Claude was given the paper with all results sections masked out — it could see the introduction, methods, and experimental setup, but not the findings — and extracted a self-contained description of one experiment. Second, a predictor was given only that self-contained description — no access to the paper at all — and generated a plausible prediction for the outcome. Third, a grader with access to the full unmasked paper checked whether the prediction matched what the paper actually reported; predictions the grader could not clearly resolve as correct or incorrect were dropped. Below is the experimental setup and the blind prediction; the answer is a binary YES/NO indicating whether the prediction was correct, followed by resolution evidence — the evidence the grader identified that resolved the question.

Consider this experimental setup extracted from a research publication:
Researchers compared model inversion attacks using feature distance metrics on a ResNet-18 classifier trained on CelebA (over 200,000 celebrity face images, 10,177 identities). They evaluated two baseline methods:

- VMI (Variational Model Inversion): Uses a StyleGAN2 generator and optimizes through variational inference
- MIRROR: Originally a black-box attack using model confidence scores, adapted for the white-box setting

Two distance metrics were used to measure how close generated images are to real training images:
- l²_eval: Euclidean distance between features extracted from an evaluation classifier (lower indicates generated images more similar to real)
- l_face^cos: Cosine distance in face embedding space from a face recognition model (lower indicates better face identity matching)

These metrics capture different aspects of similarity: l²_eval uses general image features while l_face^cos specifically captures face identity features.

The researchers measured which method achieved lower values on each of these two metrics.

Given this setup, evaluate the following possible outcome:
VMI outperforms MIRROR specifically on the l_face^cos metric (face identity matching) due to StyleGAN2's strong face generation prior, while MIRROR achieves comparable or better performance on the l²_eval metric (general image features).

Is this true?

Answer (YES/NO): YES